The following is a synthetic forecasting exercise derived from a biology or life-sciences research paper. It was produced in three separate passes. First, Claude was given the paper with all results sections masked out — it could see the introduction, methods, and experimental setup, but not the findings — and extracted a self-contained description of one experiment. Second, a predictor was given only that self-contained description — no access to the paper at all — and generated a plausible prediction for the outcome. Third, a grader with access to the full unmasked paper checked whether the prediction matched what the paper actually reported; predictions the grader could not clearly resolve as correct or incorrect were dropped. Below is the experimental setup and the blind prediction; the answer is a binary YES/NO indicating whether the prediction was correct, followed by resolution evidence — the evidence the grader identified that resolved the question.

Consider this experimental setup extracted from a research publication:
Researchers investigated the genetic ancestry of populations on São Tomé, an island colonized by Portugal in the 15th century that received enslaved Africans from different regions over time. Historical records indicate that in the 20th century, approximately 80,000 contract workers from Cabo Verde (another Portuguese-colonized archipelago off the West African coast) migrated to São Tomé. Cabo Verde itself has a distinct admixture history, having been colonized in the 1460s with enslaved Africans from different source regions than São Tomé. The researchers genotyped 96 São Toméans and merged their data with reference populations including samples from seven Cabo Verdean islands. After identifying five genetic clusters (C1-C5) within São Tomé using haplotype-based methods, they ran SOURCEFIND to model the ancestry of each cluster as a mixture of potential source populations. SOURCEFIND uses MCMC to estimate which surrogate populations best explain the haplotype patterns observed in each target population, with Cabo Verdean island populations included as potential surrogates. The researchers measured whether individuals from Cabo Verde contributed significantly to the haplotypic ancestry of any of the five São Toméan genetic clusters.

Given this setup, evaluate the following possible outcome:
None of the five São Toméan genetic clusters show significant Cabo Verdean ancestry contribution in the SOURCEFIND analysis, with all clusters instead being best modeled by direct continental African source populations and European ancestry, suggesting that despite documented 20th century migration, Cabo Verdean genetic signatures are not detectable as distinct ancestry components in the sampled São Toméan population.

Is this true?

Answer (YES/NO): NO